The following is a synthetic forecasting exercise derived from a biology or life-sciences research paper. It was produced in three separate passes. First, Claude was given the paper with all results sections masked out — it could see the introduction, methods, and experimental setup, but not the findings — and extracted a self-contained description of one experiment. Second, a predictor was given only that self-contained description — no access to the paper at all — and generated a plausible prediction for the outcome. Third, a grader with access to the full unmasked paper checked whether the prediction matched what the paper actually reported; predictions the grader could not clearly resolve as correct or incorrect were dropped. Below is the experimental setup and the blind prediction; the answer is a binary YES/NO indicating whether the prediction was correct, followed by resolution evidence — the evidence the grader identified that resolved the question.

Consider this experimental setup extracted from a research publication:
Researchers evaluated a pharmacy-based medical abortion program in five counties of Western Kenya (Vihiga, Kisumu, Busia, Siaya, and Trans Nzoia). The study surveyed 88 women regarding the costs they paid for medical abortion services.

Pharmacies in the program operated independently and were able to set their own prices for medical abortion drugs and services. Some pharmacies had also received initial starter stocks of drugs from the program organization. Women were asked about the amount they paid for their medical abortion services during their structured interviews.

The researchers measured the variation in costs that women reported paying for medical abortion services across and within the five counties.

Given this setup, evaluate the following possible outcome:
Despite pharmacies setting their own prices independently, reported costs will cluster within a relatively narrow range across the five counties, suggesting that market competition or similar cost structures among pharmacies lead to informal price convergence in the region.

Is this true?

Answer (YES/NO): NO